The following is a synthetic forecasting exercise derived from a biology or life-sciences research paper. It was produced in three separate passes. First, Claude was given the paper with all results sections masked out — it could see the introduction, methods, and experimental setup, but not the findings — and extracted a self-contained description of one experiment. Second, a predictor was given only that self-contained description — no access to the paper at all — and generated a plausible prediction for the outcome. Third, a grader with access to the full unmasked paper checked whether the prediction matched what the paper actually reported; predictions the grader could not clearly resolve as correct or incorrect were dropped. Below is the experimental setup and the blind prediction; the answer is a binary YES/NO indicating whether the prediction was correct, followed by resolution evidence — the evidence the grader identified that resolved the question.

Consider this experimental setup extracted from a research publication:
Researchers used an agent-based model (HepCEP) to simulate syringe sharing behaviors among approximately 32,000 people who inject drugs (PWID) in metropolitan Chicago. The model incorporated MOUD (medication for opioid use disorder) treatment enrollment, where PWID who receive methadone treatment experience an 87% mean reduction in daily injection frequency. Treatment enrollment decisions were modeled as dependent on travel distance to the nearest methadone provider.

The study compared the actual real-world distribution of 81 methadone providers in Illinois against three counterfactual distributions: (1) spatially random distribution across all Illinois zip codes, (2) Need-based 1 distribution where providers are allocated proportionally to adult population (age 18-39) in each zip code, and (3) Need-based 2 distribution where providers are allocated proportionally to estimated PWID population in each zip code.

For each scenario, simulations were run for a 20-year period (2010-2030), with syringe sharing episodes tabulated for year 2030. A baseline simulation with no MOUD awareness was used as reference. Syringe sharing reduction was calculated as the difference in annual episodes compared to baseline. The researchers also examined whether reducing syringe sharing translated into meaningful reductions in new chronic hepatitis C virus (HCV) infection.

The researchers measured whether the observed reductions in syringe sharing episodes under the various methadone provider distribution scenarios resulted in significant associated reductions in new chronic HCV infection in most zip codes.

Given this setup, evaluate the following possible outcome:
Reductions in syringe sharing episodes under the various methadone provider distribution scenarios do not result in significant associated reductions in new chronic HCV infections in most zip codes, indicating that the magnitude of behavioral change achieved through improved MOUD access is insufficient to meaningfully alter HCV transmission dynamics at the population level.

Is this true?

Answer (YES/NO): YES